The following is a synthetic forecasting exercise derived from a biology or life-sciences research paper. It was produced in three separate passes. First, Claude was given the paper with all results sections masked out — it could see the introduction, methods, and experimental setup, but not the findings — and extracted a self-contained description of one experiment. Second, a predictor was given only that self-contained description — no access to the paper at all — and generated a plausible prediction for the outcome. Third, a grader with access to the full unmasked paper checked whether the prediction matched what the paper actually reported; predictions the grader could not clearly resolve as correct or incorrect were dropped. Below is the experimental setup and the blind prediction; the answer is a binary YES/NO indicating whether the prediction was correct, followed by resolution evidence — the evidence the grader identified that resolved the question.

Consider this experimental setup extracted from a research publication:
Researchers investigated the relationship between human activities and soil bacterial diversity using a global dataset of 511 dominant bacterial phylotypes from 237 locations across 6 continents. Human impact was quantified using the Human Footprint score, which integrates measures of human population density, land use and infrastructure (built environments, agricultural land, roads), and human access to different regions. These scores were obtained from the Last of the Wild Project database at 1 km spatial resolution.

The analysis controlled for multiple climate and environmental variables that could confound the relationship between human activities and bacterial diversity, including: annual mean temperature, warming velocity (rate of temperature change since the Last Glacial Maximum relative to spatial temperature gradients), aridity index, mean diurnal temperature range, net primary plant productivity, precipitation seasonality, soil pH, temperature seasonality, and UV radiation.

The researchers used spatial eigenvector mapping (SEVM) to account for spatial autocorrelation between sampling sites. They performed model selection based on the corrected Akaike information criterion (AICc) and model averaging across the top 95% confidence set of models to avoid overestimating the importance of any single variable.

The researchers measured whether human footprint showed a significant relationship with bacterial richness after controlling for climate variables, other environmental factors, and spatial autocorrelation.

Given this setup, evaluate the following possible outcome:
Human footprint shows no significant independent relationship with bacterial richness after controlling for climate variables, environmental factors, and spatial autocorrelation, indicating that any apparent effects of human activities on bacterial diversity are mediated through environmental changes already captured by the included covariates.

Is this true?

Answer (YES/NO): YES